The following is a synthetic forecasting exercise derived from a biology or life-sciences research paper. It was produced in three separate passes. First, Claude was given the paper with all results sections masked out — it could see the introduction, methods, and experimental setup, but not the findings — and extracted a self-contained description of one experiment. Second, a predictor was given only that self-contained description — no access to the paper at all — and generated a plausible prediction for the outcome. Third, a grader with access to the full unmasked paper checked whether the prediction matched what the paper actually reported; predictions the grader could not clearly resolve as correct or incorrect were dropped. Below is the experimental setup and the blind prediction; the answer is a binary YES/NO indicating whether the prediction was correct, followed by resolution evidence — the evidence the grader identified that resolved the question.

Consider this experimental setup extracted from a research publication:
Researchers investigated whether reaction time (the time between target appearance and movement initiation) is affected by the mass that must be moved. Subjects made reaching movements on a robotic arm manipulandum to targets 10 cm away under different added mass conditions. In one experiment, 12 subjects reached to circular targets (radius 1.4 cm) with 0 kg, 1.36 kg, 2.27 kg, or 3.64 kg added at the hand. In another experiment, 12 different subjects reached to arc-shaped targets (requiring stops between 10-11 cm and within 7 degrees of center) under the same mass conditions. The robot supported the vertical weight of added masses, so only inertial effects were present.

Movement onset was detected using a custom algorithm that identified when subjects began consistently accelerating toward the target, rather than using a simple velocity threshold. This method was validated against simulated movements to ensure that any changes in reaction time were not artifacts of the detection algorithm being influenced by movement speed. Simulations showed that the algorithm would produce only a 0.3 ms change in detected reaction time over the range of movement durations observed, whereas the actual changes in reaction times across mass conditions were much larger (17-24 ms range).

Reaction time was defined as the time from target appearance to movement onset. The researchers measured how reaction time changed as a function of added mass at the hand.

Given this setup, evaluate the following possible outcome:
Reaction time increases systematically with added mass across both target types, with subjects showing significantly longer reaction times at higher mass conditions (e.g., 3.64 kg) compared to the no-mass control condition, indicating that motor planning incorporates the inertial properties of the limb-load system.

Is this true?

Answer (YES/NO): YES